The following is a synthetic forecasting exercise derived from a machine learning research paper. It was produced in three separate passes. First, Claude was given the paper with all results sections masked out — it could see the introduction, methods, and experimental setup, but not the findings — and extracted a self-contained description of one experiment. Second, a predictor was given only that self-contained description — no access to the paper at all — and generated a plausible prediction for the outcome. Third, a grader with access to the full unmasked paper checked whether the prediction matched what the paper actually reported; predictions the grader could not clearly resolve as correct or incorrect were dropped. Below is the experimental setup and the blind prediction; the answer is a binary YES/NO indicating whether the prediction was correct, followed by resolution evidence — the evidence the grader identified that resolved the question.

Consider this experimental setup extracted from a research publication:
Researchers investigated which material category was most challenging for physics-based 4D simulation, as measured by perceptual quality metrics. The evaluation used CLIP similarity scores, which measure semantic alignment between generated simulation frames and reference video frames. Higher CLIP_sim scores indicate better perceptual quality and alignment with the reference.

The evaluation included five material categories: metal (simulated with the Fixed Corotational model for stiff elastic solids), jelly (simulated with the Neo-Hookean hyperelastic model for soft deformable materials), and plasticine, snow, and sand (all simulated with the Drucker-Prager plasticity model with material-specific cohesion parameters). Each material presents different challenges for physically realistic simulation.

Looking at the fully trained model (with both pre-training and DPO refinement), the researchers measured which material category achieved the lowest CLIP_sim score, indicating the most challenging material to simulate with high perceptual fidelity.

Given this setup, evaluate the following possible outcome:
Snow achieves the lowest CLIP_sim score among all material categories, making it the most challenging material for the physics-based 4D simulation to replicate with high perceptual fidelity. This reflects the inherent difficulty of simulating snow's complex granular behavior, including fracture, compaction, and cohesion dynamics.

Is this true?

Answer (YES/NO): YES